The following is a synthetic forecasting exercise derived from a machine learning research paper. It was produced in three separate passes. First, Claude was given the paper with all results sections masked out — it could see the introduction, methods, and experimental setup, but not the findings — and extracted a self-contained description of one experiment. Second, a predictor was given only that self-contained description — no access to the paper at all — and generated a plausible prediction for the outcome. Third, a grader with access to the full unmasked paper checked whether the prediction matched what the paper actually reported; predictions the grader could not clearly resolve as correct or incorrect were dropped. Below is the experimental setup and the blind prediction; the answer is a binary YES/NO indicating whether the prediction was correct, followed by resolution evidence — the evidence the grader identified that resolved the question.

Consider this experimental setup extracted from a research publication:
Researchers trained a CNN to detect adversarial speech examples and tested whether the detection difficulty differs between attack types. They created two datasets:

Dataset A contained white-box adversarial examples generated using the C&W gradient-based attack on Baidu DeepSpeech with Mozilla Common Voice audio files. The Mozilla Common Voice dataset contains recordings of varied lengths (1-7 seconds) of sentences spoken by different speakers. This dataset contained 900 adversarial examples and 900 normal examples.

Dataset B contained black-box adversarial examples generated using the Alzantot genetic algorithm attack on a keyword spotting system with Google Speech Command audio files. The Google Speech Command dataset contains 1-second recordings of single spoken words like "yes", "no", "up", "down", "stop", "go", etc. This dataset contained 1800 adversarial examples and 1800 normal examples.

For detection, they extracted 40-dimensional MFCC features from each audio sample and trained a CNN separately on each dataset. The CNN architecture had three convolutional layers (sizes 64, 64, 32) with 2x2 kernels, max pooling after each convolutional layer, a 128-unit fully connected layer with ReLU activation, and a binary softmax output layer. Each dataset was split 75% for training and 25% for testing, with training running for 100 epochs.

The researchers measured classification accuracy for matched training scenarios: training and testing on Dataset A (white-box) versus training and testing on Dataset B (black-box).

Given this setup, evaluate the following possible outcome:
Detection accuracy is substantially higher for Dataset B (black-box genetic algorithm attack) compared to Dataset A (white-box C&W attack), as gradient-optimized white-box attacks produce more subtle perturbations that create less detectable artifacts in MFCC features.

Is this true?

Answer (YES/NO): NO